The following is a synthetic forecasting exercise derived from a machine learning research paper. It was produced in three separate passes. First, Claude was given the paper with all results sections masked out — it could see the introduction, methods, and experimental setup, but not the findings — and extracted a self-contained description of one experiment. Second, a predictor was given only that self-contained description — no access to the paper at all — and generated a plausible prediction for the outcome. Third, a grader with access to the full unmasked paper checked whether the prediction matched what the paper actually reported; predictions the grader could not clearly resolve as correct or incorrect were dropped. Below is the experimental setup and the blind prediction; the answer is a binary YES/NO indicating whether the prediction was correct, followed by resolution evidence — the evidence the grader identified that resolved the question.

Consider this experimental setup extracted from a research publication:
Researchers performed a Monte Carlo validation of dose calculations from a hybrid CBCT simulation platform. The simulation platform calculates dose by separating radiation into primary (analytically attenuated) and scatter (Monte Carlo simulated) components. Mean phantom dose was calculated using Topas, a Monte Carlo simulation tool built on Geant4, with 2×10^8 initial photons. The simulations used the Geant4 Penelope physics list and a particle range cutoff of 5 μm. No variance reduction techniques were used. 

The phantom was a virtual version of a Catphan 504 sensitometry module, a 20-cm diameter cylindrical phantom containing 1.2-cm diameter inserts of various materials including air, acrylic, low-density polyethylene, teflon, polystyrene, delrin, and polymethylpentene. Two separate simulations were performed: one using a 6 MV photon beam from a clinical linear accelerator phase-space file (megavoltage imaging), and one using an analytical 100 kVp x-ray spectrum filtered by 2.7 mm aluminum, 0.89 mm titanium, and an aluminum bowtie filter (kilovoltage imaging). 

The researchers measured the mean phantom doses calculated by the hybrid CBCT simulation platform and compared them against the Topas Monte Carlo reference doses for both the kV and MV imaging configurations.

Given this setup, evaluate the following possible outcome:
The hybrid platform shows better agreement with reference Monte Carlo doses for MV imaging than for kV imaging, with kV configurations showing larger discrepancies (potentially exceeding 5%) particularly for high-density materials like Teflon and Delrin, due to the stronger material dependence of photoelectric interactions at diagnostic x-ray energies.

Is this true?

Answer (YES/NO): NO